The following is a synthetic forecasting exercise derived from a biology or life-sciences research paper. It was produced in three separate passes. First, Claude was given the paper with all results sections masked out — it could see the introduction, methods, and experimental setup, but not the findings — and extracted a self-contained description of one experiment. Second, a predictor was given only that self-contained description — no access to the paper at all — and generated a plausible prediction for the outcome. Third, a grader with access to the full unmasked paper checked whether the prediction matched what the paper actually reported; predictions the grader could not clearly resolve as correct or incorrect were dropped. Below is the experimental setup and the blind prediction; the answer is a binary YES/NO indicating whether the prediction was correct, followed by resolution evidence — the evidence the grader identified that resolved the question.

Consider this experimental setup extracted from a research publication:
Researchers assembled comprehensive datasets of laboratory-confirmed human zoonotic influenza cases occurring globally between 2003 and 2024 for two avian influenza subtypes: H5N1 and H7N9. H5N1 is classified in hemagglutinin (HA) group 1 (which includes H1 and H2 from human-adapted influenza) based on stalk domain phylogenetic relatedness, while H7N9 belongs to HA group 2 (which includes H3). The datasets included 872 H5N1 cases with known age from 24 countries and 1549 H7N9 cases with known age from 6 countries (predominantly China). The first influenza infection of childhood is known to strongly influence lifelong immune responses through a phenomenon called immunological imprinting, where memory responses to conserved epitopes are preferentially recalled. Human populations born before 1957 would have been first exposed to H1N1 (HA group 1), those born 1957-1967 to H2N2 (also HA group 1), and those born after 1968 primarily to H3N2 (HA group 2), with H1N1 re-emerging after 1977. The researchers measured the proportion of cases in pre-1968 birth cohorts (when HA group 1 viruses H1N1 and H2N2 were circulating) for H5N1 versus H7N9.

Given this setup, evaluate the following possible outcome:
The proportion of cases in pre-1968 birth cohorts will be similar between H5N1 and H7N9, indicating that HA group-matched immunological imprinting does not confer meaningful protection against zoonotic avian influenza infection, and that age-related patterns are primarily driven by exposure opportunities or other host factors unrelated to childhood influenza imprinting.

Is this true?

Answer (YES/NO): NO